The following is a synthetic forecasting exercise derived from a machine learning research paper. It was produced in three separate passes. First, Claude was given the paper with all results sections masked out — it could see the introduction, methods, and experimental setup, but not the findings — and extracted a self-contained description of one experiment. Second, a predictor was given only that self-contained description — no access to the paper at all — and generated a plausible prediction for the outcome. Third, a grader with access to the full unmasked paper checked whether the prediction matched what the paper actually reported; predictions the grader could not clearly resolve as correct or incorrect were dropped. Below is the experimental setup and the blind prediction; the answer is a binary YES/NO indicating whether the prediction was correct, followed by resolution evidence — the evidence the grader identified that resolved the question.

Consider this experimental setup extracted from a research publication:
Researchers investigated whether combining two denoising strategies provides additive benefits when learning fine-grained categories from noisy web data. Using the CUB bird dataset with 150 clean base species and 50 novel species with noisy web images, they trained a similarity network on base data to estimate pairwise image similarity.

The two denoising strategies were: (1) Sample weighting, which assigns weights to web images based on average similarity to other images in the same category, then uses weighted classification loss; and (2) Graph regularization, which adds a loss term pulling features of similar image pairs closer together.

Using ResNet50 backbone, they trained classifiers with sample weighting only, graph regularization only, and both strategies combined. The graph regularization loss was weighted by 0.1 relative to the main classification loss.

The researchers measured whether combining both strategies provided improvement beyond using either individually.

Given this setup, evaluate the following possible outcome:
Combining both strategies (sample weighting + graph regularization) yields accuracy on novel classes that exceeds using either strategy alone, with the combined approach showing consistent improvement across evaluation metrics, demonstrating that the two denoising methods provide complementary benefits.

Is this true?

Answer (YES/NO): YES